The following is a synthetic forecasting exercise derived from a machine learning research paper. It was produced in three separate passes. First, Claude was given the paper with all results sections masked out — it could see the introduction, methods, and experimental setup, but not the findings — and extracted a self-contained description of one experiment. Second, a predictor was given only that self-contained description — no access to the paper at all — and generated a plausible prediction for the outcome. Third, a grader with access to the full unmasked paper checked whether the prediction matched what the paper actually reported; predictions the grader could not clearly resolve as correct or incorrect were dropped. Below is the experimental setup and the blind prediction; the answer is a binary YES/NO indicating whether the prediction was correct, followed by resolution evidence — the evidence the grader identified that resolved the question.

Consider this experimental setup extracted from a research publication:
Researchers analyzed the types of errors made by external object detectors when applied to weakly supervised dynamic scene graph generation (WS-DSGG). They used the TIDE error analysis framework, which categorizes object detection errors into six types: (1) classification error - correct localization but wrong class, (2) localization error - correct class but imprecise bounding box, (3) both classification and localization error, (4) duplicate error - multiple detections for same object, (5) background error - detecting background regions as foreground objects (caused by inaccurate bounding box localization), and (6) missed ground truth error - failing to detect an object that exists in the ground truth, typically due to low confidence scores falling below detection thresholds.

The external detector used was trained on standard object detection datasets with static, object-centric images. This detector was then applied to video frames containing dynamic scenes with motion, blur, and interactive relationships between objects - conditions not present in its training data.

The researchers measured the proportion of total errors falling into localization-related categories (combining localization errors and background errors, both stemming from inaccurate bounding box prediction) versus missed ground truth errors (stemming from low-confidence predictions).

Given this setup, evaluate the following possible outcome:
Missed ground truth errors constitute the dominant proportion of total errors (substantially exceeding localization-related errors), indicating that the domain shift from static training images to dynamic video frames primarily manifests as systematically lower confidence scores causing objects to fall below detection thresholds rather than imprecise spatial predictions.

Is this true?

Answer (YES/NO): YES